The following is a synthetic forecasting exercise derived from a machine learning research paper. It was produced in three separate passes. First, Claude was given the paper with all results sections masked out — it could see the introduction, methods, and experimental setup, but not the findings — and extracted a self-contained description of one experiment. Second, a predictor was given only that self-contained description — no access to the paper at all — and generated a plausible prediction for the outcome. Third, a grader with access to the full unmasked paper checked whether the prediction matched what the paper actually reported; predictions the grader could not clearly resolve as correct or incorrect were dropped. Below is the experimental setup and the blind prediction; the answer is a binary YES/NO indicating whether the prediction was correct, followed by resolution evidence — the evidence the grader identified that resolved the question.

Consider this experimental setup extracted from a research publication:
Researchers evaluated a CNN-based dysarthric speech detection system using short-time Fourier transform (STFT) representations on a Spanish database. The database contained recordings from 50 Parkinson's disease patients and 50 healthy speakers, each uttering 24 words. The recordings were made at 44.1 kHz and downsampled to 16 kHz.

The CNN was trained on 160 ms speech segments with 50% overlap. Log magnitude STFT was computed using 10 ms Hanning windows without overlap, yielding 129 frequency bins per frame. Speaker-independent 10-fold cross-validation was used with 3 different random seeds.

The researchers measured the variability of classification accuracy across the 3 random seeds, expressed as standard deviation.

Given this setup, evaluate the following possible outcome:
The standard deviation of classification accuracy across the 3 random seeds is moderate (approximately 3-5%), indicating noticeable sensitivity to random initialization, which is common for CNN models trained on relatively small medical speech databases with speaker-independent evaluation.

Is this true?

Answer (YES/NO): YES